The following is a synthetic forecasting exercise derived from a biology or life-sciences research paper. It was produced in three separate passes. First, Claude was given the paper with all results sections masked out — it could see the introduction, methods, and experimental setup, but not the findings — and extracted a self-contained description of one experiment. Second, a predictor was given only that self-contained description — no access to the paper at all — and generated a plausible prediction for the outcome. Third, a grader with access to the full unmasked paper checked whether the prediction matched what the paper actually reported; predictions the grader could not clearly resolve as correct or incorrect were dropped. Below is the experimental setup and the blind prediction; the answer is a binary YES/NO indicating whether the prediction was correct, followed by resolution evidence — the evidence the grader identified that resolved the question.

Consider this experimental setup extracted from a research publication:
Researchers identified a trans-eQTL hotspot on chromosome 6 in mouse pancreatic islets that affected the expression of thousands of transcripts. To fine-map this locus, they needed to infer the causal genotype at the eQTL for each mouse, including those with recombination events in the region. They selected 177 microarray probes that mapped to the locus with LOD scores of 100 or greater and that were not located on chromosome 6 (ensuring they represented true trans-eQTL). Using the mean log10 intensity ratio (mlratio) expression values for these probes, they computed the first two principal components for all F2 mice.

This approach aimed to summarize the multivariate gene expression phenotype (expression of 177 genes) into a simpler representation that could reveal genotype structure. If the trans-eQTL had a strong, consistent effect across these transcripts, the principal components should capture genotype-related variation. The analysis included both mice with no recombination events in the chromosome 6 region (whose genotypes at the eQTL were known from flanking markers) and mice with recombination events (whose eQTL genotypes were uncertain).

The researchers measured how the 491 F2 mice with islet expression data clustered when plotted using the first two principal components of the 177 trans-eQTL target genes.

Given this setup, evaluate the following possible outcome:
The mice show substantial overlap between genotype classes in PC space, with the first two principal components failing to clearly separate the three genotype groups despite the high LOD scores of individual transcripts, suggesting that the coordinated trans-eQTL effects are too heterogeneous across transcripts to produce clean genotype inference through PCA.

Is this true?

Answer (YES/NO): NO